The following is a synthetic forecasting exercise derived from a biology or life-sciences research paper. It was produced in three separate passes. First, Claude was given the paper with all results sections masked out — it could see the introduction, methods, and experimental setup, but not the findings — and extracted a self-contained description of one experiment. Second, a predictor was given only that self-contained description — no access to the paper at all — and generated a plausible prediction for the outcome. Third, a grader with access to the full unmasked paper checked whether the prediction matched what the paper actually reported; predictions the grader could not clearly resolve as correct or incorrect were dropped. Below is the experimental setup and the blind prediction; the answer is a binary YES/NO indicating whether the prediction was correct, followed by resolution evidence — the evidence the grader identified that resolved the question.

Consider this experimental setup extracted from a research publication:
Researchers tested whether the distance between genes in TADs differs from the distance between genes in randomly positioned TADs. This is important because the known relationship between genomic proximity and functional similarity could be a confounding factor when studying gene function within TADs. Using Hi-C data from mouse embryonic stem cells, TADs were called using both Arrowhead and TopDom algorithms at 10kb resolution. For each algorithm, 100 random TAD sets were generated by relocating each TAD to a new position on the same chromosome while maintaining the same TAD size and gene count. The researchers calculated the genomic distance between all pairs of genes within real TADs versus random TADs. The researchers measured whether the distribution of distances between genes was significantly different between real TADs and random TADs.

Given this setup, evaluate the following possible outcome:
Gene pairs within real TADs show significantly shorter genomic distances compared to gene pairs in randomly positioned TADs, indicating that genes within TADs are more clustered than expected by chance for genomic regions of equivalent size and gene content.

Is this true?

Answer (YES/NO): NO